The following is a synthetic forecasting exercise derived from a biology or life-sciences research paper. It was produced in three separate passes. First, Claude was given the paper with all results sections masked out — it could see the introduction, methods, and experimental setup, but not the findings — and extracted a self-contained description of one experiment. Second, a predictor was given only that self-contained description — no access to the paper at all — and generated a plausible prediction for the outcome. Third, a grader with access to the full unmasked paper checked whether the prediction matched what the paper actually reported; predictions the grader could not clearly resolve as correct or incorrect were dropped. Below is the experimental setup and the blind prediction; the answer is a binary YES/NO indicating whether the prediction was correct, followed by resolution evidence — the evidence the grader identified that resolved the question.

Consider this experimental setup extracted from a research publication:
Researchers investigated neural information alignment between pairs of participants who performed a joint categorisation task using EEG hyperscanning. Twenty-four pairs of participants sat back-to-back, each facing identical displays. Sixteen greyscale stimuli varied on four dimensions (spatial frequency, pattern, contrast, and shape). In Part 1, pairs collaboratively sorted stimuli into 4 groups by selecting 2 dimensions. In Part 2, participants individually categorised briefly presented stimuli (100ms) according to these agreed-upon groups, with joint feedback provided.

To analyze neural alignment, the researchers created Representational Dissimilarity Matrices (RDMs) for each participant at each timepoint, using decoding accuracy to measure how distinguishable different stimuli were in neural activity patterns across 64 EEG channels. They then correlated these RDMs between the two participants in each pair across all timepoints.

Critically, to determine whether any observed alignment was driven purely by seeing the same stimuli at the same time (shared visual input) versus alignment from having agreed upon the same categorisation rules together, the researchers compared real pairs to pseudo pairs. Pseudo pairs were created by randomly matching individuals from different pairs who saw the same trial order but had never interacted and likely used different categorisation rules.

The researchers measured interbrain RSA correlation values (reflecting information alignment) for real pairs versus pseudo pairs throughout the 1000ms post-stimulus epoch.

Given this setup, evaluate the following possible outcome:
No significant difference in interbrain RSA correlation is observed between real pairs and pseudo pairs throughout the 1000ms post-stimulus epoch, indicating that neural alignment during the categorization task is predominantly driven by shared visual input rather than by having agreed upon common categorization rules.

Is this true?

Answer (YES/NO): NO